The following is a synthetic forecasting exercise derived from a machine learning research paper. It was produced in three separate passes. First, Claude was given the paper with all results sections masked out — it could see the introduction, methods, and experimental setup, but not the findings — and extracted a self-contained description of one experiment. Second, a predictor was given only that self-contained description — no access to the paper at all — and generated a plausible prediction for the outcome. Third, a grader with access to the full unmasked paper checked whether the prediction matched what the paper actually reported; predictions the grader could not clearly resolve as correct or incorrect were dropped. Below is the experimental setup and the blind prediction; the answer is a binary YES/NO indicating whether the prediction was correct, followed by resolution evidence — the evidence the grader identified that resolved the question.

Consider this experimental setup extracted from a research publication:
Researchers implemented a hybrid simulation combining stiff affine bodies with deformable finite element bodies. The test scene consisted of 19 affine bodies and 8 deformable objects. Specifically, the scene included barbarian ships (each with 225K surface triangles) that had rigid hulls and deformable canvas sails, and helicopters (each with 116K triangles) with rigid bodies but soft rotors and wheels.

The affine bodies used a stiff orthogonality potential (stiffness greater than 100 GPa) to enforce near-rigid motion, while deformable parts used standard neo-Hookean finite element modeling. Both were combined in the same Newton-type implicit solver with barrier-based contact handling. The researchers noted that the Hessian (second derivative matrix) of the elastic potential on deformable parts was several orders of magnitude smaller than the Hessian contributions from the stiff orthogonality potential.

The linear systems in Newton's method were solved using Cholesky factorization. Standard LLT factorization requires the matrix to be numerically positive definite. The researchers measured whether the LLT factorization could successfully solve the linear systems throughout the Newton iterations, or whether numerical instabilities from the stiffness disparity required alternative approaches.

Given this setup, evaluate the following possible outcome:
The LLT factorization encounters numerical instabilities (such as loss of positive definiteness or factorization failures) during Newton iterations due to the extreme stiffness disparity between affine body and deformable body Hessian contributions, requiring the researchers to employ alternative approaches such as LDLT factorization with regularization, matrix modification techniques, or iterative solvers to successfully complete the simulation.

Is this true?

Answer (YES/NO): YES